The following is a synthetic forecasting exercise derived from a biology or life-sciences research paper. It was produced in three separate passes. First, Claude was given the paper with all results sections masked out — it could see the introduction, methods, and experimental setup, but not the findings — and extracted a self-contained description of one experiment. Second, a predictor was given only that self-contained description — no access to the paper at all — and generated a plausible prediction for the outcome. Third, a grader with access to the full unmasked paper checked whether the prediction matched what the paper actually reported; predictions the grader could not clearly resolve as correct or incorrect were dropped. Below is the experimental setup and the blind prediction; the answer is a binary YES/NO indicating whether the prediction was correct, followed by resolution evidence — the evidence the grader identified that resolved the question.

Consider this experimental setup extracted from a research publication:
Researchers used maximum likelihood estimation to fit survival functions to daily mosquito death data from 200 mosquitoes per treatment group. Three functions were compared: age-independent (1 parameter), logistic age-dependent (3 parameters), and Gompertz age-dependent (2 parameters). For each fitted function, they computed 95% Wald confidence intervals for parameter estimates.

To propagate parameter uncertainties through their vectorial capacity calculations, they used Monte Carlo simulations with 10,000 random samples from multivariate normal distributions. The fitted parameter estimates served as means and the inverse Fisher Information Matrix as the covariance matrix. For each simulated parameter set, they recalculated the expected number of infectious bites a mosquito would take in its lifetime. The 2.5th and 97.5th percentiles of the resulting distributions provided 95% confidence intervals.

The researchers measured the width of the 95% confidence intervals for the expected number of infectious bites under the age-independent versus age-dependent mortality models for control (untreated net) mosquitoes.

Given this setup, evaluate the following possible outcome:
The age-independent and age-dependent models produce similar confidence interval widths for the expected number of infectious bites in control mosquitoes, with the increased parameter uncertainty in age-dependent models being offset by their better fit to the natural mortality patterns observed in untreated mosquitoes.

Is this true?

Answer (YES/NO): NO